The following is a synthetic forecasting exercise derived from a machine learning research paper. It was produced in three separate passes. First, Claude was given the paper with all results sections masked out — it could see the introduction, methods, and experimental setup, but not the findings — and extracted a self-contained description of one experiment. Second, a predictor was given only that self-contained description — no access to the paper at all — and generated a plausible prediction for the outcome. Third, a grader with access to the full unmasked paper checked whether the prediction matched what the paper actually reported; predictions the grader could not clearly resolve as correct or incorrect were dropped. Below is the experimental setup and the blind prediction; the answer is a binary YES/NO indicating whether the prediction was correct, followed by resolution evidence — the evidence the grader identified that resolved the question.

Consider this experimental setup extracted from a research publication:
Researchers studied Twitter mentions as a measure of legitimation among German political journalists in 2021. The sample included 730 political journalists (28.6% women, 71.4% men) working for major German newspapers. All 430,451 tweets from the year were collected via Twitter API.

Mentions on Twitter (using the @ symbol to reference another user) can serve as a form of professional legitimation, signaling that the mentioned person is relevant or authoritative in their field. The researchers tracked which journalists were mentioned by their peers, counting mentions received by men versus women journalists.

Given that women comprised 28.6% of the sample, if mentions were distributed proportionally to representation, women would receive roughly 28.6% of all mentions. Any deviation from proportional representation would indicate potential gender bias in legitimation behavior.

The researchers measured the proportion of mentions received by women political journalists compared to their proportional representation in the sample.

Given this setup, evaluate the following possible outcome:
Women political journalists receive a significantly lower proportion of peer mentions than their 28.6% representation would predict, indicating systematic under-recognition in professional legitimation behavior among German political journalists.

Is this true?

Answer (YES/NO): YES